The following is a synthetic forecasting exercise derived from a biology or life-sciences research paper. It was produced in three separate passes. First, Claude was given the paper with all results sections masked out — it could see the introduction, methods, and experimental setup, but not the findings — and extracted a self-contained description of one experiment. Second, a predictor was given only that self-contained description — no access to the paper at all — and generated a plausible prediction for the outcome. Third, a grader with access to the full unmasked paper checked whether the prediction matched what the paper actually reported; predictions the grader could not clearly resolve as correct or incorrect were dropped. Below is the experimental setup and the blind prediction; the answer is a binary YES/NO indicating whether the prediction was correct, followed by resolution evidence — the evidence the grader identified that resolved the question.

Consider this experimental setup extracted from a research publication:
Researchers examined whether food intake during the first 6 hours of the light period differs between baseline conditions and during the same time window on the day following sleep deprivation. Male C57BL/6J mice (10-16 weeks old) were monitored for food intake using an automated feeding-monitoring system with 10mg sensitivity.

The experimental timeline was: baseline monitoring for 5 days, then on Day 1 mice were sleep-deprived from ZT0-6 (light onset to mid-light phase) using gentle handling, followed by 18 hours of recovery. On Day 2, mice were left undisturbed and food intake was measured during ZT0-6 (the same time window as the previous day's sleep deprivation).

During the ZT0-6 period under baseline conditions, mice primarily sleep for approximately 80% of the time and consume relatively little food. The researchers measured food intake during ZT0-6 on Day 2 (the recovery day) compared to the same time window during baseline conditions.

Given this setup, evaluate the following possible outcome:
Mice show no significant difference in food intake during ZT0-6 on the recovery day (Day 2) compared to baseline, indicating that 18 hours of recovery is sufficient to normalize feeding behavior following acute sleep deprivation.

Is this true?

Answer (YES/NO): YES